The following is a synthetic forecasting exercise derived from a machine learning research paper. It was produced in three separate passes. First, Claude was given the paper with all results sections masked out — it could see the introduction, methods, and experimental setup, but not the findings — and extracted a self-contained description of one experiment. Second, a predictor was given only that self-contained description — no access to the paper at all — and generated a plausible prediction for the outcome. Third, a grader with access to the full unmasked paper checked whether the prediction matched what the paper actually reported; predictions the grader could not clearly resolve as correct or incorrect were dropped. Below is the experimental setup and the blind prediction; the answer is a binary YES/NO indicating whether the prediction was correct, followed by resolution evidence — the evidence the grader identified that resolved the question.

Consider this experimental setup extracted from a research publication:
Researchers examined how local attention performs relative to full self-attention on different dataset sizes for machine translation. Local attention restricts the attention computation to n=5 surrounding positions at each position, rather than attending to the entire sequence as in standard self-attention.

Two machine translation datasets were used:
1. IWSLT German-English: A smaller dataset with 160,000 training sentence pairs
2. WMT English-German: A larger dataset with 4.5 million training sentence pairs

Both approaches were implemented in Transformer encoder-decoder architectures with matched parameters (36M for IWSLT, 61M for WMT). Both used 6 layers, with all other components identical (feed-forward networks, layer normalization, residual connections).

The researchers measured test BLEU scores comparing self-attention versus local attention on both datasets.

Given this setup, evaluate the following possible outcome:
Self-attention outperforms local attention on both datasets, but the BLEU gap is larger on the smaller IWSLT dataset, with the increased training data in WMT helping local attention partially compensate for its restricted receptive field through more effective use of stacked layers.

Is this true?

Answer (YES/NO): YES